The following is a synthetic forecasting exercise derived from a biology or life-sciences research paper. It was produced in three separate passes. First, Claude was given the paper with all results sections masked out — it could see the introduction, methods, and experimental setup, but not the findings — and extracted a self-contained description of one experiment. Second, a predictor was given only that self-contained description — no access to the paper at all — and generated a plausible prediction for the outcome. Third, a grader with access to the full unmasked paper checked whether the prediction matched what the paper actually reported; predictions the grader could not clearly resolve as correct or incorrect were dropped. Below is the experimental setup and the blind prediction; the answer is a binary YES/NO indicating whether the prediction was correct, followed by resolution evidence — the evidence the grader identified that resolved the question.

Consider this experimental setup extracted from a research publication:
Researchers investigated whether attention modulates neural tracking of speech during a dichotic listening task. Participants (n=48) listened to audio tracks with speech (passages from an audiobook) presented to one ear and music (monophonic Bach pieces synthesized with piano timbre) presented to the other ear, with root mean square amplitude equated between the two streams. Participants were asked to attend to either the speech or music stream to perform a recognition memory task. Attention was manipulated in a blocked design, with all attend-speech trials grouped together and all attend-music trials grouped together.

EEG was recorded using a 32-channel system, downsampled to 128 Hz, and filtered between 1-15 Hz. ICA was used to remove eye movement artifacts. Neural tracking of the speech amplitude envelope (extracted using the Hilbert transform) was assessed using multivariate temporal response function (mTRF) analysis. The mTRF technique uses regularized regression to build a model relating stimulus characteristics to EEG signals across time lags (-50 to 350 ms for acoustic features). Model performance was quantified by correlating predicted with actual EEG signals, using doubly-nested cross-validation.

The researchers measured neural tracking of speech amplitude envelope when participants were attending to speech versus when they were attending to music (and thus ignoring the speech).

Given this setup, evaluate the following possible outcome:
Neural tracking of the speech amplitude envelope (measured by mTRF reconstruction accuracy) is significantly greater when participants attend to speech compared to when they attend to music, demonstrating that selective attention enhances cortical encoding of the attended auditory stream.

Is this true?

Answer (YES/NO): YES